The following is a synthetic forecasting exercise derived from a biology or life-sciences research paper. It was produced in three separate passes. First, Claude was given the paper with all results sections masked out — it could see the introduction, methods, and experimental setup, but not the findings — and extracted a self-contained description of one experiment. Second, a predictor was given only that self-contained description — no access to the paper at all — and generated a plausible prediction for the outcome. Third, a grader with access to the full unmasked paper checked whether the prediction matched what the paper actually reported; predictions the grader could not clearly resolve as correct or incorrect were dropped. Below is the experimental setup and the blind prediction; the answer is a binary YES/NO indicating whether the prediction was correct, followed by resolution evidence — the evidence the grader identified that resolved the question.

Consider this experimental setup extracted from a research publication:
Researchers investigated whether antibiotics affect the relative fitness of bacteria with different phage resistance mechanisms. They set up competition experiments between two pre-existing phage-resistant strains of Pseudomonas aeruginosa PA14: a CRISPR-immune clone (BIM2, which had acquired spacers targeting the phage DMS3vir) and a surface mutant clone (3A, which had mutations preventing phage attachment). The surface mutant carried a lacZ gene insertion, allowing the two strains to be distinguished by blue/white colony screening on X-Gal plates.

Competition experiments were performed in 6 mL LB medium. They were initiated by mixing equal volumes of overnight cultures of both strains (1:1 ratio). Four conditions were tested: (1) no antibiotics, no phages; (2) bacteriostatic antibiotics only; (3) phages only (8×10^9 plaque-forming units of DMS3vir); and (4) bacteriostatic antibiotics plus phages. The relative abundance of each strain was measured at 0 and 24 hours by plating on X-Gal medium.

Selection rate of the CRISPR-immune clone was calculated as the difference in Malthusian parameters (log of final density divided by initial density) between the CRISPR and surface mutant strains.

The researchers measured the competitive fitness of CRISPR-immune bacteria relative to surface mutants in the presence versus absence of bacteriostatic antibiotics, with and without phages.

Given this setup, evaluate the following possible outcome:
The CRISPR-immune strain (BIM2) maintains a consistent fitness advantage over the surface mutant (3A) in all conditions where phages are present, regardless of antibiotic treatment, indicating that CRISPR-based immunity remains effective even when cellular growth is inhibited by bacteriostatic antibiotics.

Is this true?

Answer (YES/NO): NO